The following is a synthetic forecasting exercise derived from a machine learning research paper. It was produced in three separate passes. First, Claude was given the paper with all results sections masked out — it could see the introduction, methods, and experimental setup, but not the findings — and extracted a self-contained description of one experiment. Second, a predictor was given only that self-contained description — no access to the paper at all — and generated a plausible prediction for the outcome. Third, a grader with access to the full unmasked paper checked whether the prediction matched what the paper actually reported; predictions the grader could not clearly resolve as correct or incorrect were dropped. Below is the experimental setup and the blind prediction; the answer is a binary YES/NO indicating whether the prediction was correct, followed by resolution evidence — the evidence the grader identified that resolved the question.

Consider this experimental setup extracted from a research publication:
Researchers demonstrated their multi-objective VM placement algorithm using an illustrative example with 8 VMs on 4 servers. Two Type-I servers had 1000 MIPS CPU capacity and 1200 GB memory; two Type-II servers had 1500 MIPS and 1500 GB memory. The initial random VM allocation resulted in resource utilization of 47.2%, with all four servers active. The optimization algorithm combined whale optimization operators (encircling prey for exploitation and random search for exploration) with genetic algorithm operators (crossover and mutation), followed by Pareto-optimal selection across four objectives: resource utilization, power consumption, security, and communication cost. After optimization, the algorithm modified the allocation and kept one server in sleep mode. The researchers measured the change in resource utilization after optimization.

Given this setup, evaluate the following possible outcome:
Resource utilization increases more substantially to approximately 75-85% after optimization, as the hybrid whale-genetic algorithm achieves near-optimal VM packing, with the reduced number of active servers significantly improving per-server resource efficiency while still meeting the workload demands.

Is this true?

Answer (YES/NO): NO